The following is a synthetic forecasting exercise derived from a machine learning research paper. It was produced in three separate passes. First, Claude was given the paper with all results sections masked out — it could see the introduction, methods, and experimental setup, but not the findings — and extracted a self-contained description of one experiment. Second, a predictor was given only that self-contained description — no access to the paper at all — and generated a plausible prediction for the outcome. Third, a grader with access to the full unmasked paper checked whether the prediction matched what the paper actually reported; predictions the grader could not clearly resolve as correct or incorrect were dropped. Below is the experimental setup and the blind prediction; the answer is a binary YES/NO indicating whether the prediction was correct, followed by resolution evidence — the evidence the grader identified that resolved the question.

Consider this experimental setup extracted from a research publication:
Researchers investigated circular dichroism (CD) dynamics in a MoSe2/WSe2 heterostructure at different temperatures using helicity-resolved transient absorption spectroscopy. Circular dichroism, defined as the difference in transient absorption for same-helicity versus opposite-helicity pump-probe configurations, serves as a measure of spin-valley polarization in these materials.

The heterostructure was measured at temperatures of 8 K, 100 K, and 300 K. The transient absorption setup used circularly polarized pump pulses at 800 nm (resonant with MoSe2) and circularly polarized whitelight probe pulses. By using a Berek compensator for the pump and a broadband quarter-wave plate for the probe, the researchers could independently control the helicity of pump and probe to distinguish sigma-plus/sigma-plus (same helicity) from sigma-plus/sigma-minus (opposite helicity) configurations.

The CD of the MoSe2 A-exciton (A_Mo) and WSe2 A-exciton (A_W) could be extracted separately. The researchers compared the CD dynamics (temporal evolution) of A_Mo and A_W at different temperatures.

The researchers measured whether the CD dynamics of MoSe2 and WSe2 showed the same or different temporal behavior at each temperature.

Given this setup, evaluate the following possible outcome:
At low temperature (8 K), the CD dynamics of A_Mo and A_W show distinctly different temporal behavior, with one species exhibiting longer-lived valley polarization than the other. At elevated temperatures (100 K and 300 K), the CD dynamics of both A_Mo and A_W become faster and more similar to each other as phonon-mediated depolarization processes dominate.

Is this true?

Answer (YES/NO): NO